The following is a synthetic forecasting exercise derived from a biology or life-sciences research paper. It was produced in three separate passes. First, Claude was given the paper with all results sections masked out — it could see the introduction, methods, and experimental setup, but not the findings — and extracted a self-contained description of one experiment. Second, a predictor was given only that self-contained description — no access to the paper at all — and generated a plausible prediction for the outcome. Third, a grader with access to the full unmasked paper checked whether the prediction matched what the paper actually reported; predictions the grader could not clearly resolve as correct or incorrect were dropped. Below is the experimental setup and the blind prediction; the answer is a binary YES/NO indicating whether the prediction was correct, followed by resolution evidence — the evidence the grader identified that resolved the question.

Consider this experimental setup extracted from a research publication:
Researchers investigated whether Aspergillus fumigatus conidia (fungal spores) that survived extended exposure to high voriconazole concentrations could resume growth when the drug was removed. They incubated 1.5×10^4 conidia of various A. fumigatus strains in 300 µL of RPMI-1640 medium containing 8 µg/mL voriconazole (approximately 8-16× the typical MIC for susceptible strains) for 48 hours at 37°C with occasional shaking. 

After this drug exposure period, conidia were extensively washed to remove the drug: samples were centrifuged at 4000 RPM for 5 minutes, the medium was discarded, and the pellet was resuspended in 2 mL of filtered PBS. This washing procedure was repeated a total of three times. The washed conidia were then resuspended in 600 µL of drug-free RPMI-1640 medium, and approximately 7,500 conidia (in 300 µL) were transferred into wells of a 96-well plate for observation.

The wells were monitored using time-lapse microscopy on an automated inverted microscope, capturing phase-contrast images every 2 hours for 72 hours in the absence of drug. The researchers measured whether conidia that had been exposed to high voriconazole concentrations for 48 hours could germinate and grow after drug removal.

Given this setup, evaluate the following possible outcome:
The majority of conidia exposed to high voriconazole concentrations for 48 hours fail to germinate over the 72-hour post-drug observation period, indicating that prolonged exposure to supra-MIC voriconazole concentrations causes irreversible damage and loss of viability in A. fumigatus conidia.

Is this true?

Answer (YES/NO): NO